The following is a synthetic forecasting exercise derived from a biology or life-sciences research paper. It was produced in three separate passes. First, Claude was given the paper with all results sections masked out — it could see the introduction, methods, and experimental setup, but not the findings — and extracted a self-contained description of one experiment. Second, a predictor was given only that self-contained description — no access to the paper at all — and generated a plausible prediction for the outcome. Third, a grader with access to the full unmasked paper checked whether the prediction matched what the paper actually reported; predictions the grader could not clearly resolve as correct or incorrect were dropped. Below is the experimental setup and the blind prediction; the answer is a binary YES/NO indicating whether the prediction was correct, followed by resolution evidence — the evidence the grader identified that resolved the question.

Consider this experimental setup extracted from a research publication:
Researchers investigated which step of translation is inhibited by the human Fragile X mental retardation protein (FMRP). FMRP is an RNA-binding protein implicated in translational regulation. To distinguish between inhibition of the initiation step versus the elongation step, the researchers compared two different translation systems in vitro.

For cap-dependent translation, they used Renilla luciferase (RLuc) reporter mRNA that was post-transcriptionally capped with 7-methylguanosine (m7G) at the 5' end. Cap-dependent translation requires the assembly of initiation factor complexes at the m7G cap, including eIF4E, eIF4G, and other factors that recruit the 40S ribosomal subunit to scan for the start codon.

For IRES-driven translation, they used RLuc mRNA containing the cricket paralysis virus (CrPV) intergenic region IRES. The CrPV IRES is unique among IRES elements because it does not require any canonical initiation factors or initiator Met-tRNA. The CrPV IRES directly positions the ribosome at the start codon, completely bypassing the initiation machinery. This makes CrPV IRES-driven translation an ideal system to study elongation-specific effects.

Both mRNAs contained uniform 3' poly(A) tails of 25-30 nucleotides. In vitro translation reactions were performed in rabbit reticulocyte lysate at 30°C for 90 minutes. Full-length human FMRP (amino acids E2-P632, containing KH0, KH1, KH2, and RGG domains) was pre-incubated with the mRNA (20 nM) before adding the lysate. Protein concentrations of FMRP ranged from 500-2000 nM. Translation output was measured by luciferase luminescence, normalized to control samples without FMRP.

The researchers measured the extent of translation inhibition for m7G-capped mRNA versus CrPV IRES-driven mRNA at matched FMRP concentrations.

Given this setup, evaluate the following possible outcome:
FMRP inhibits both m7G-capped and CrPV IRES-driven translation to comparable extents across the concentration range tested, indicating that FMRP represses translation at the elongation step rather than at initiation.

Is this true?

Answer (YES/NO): YES